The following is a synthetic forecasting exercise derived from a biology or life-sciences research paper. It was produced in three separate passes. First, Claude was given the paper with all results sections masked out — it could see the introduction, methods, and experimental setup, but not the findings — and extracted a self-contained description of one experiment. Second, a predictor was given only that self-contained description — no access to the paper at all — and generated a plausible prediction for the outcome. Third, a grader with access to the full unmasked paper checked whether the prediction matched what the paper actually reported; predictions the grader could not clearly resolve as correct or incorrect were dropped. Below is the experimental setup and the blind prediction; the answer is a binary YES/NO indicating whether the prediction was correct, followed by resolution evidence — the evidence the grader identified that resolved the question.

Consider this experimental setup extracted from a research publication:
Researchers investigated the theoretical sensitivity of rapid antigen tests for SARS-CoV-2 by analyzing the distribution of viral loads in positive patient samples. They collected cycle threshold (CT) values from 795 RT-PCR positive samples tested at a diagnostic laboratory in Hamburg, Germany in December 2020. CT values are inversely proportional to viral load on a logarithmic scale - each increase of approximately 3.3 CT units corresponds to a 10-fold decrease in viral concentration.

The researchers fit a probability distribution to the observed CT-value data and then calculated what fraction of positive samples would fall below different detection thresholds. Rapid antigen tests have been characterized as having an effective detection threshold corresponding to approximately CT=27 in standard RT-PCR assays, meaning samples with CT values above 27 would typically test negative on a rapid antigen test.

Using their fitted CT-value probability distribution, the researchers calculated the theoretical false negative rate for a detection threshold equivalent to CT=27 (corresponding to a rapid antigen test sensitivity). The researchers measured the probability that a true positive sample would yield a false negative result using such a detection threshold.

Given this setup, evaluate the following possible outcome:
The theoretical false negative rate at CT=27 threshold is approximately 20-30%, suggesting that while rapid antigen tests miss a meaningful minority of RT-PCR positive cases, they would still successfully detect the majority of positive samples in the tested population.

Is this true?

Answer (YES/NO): NO